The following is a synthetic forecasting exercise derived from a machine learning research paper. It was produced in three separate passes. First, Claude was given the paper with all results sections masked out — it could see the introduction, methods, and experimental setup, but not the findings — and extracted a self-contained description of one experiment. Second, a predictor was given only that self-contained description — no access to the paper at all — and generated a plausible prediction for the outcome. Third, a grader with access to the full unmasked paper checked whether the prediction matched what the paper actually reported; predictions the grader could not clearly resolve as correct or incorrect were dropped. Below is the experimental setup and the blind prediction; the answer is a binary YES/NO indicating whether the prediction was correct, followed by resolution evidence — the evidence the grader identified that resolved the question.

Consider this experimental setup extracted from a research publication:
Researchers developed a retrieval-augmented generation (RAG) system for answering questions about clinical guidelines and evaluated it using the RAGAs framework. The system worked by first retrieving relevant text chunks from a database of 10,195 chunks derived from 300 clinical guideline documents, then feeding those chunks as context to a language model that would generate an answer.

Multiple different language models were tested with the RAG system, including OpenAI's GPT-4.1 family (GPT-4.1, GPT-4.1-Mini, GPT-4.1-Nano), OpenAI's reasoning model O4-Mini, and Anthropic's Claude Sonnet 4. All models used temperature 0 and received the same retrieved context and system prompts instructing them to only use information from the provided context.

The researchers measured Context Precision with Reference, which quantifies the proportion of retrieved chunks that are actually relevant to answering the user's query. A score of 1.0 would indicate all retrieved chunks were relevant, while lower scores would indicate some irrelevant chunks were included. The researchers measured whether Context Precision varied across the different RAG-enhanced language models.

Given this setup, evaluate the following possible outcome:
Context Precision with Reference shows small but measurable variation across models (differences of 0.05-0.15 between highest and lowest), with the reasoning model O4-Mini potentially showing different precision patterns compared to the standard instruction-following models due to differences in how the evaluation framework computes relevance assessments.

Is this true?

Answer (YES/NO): NO